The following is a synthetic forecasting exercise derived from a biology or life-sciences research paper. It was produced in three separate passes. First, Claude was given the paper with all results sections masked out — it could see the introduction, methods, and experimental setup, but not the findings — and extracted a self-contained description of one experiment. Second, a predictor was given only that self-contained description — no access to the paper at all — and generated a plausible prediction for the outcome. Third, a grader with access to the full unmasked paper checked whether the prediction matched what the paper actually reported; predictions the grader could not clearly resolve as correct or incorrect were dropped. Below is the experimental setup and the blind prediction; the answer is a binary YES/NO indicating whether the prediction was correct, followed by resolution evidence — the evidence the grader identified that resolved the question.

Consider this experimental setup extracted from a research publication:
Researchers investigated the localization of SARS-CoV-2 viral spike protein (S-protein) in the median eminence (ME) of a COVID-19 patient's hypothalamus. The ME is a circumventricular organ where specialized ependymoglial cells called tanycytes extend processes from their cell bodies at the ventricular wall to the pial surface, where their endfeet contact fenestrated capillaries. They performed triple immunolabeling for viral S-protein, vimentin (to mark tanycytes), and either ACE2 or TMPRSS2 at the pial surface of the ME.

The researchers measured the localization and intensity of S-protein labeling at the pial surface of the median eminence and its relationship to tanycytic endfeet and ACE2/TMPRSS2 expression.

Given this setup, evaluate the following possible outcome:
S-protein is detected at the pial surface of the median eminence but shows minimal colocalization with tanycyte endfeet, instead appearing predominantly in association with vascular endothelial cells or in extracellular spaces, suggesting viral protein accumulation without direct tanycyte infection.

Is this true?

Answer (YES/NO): NO